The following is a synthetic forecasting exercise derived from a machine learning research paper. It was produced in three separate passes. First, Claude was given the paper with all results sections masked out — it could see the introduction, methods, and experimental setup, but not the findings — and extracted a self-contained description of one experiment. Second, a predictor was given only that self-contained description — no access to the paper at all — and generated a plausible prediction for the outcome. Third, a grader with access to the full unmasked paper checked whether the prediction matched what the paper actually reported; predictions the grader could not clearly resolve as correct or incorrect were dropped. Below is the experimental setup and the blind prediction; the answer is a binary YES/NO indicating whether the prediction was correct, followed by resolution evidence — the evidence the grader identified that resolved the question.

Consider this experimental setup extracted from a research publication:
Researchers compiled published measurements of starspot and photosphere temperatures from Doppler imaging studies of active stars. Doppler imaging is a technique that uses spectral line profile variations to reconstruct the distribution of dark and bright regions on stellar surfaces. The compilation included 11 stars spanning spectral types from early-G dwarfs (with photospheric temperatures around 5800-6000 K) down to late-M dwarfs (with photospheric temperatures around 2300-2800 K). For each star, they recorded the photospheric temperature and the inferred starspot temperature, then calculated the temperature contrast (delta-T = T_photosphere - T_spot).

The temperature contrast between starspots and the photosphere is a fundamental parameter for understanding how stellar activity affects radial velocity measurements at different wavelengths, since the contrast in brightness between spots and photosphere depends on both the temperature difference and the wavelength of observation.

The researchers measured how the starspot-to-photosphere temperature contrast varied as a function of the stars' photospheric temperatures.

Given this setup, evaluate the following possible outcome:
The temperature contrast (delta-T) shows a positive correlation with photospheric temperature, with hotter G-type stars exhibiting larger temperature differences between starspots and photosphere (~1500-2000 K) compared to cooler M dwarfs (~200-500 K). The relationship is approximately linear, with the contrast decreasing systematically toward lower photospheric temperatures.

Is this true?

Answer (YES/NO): NO